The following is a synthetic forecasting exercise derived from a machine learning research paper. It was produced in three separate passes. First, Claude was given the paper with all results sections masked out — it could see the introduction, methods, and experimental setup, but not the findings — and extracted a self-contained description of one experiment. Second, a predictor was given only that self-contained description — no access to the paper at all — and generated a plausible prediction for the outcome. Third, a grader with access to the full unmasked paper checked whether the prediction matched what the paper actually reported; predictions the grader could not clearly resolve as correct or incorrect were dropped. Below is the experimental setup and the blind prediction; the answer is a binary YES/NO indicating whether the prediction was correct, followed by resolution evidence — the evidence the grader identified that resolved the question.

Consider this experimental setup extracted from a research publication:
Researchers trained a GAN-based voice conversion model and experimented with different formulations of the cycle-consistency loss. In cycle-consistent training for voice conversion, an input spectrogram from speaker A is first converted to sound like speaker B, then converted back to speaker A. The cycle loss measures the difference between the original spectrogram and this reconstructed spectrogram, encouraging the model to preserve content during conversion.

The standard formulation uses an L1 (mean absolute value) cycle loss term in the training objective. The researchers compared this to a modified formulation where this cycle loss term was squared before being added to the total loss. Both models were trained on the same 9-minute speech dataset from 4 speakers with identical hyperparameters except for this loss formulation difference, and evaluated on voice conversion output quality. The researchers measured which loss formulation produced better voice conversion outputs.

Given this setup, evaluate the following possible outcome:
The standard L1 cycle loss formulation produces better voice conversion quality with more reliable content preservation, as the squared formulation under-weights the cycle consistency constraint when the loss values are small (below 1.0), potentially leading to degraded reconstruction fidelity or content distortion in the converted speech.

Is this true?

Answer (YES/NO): NO